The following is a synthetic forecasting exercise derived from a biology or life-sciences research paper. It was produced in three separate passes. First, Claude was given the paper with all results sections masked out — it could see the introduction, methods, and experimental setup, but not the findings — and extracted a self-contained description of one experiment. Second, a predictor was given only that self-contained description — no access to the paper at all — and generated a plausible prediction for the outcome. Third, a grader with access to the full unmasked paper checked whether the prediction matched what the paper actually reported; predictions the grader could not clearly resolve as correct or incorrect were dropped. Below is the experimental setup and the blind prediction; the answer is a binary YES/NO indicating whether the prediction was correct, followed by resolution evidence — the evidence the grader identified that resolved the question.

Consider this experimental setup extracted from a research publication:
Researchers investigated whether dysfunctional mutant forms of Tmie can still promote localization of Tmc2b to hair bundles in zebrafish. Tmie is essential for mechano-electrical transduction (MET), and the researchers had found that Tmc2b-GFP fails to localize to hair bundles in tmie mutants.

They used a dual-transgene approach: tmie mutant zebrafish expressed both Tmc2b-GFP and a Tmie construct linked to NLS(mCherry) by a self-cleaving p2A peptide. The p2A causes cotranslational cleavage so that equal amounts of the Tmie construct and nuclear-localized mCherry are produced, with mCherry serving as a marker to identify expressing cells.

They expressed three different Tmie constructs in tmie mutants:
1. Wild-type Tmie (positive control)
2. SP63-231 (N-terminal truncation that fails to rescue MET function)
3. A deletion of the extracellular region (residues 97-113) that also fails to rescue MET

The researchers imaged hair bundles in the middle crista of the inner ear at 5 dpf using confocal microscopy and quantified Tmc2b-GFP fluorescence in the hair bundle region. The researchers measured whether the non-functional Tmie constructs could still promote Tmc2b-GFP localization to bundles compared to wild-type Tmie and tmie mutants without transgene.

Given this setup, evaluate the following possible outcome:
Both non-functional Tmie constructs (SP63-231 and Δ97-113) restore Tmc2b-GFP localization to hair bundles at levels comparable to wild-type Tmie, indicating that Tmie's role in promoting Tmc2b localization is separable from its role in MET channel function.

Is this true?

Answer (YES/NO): NO